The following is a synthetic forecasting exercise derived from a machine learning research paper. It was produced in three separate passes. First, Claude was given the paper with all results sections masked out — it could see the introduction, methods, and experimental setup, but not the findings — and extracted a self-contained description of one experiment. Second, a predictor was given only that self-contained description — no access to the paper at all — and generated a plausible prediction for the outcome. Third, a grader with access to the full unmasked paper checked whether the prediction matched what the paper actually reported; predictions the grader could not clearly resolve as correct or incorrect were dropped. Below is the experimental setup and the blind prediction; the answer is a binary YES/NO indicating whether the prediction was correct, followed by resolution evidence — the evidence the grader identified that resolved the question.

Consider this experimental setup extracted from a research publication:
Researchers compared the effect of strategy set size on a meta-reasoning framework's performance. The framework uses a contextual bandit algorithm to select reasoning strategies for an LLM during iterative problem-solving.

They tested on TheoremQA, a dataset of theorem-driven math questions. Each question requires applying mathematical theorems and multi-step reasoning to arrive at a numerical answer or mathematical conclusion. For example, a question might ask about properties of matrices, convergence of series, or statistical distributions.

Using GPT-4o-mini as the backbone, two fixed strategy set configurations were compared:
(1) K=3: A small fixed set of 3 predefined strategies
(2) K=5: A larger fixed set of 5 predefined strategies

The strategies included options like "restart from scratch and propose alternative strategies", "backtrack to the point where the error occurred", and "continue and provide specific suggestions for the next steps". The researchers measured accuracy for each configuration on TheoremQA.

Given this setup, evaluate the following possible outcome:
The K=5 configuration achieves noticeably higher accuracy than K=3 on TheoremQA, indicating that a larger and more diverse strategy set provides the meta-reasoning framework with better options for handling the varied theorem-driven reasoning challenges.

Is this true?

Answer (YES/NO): YES